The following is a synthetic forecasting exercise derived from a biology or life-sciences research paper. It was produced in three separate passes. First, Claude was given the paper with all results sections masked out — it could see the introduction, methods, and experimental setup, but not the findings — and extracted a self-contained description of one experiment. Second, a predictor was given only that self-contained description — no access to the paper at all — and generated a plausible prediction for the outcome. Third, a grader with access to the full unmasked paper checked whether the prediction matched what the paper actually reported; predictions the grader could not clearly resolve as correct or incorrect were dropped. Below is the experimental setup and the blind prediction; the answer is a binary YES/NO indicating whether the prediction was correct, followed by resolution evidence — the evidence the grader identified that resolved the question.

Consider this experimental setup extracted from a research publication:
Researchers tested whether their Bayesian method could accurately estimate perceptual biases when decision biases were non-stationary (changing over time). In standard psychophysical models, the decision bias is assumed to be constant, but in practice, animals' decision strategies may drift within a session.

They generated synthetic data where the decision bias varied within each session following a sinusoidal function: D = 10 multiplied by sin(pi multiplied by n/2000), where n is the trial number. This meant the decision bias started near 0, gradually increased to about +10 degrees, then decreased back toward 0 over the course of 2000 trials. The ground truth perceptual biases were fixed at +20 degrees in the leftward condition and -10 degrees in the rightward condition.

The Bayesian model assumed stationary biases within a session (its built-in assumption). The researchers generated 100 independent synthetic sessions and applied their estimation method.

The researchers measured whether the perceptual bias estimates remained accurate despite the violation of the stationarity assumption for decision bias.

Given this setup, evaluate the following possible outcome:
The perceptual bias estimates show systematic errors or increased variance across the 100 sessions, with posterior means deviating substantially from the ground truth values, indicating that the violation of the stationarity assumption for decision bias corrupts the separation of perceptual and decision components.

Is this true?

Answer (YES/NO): NO